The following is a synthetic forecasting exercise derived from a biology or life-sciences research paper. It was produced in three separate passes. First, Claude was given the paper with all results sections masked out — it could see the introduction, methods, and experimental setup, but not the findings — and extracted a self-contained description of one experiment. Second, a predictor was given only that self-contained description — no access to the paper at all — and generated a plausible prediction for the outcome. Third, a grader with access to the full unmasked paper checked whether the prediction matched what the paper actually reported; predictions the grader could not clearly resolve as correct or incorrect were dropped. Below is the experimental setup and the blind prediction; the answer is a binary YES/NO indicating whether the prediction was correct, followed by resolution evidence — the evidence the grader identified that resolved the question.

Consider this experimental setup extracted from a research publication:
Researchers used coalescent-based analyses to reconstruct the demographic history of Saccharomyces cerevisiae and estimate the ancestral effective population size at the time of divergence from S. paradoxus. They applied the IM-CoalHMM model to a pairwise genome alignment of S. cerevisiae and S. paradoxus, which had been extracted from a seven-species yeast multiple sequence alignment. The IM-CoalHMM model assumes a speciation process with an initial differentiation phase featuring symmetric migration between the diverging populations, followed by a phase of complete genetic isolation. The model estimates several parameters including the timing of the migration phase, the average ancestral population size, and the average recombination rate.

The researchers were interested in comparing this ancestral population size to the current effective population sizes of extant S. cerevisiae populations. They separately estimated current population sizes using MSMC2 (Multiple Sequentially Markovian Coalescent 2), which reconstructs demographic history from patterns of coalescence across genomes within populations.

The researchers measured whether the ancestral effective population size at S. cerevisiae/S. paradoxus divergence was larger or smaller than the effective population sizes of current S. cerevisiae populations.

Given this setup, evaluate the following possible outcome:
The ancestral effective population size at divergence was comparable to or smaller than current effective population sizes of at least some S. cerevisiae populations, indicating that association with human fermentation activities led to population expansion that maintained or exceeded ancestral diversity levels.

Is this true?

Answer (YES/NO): NO